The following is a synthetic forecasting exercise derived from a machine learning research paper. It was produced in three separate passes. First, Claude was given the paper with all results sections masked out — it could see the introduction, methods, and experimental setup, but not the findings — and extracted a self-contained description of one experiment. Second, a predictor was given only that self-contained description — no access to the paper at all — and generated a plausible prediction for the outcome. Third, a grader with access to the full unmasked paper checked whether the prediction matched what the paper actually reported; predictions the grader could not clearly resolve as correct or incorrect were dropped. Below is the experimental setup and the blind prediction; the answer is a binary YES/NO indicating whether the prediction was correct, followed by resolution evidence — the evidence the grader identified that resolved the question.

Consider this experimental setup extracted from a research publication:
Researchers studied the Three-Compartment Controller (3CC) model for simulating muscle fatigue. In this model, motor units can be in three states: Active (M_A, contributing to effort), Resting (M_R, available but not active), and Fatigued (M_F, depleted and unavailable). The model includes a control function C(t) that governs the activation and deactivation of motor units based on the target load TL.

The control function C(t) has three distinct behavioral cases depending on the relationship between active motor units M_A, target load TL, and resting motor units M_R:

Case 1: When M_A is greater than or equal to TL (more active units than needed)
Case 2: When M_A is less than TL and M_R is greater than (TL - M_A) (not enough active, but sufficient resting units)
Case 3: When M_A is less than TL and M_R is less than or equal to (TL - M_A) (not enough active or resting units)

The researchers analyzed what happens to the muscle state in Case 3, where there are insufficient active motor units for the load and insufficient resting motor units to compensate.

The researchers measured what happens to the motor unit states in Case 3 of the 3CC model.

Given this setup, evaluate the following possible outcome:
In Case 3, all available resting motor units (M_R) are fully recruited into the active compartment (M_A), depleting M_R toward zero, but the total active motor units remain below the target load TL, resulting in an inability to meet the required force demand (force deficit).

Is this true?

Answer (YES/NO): YES